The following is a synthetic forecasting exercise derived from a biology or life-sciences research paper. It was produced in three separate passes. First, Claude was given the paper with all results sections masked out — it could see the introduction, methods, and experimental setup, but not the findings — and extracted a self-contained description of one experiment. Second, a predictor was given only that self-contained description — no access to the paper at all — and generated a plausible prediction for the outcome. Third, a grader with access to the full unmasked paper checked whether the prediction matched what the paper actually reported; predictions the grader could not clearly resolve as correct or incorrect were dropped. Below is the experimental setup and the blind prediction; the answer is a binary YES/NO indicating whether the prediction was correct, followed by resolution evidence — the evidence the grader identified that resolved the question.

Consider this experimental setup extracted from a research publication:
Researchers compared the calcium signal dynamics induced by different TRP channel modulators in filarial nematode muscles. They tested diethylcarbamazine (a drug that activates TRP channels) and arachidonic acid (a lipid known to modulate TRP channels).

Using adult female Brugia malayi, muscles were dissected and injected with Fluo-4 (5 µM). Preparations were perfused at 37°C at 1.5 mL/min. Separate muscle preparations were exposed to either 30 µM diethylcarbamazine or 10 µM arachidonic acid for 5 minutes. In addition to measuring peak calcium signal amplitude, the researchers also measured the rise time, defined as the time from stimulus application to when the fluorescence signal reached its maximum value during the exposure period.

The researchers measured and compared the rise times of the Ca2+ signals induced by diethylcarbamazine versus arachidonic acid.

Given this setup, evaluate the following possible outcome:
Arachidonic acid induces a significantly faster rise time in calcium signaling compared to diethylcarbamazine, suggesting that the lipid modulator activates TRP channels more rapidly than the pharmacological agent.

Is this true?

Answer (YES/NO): NO